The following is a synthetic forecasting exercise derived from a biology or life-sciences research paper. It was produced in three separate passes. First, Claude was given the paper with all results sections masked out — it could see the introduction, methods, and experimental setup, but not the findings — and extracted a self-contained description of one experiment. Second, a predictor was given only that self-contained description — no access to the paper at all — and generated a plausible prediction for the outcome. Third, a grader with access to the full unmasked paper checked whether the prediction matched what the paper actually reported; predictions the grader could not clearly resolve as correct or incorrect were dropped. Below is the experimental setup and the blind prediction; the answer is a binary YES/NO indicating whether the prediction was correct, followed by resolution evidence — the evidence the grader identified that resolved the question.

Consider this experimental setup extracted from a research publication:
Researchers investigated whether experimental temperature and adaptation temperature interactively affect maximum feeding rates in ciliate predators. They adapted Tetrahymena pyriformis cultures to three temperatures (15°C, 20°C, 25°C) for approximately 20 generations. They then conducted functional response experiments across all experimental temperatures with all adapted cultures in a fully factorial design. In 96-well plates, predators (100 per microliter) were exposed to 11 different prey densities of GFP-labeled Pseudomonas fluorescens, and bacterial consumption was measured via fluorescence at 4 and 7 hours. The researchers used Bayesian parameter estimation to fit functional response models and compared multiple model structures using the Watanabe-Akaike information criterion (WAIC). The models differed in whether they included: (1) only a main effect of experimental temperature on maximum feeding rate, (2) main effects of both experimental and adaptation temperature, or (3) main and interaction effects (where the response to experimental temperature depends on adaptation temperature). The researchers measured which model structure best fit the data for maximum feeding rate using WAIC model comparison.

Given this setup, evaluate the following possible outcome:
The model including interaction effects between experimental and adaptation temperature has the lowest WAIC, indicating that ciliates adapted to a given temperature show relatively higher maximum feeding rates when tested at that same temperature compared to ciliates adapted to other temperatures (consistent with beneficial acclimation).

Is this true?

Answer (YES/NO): NO